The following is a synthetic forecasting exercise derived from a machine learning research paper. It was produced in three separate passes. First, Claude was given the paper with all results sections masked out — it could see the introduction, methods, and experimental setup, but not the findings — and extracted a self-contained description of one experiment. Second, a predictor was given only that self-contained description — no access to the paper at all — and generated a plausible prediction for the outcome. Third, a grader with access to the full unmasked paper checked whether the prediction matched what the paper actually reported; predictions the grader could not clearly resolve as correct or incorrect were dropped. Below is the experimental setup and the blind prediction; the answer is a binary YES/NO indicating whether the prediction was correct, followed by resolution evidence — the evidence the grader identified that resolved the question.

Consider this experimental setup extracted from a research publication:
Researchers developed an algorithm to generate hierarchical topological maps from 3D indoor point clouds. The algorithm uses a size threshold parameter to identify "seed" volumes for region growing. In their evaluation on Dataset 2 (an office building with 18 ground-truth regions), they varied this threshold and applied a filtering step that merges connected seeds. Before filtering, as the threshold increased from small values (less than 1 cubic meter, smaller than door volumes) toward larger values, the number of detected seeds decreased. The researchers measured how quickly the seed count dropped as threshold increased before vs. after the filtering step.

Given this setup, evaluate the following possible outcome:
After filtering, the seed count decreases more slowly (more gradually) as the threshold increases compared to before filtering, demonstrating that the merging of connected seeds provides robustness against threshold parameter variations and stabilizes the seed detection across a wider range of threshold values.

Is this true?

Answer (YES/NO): YES